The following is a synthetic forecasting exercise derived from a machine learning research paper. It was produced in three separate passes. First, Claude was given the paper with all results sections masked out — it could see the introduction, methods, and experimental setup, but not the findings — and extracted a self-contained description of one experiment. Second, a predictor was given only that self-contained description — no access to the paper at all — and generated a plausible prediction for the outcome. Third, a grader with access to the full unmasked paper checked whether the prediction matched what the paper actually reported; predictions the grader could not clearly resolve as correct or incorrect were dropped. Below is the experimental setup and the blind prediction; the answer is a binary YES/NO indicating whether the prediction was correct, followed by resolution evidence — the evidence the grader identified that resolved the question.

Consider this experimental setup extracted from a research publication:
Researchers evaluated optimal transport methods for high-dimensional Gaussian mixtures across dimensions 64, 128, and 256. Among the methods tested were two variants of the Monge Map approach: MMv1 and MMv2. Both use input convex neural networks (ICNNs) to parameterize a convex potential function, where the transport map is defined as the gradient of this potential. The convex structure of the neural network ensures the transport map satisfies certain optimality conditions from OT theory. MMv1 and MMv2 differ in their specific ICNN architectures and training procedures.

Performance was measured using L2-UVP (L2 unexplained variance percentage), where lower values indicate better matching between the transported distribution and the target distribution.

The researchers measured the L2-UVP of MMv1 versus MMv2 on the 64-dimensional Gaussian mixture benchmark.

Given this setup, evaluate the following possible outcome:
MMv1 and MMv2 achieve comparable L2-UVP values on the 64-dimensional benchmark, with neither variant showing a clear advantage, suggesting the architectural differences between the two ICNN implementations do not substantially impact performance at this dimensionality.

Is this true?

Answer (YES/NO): NO